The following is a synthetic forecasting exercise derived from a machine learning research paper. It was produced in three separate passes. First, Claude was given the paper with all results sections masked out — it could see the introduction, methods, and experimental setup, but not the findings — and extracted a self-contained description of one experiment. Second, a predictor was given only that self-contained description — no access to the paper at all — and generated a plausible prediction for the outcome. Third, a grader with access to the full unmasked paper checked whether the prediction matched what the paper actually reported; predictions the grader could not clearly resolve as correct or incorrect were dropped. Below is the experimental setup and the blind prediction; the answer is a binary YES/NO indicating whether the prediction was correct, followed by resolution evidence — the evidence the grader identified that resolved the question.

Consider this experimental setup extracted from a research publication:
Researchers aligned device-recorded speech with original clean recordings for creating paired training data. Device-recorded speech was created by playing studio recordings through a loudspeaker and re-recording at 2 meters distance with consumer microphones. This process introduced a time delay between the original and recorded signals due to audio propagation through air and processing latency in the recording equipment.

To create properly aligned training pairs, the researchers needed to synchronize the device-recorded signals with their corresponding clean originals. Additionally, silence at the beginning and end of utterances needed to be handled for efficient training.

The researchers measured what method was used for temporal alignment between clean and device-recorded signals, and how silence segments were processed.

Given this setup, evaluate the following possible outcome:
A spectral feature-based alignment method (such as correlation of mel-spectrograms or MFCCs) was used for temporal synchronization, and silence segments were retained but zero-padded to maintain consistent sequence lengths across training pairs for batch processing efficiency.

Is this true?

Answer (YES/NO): NO